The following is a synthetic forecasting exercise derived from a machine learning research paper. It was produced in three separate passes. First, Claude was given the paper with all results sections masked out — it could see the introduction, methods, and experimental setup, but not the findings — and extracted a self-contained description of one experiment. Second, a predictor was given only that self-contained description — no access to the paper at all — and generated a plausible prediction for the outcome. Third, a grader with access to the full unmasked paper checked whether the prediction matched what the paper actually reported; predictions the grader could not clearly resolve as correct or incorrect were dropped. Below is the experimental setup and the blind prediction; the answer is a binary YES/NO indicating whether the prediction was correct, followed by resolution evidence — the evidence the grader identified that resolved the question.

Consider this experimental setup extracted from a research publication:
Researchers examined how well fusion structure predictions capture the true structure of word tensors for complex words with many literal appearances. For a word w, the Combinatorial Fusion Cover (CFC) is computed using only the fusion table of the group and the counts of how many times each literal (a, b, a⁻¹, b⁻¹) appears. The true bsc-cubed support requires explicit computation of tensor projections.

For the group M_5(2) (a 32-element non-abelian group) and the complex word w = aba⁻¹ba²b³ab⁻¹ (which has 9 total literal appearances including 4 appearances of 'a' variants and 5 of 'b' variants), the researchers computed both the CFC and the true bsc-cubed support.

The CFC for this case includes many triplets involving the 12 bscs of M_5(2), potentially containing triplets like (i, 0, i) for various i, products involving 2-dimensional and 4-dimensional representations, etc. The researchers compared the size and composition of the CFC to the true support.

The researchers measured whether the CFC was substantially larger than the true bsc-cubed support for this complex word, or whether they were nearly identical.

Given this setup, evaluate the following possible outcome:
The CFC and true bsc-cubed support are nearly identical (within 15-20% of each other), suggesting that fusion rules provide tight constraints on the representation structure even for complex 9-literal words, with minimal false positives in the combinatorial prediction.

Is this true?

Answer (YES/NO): NO